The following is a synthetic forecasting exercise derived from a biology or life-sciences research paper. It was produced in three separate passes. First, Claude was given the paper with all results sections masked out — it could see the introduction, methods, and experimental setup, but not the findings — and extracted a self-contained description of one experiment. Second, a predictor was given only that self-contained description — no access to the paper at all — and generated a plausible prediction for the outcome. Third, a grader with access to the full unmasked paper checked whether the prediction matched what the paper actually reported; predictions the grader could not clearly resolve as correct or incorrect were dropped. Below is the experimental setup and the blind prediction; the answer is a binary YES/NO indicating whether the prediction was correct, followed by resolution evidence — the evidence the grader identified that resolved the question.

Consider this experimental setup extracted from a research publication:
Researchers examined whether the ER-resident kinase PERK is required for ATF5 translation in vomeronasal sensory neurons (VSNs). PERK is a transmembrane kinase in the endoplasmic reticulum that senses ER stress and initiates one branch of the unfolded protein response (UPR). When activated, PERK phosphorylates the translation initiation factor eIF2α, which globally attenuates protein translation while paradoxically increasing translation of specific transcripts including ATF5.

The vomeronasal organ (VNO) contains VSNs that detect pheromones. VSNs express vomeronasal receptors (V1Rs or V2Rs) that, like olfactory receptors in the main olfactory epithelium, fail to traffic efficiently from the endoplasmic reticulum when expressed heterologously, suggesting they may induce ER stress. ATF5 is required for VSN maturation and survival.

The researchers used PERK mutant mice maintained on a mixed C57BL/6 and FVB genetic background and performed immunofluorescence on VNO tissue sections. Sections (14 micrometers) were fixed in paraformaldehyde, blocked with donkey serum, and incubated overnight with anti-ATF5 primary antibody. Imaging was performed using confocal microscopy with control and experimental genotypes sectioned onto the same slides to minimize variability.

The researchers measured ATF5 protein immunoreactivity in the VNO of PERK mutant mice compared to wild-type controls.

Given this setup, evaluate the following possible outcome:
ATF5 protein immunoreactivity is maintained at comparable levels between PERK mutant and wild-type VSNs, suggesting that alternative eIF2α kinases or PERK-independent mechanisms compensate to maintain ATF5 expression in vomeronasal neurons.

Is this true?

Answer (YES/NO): NO